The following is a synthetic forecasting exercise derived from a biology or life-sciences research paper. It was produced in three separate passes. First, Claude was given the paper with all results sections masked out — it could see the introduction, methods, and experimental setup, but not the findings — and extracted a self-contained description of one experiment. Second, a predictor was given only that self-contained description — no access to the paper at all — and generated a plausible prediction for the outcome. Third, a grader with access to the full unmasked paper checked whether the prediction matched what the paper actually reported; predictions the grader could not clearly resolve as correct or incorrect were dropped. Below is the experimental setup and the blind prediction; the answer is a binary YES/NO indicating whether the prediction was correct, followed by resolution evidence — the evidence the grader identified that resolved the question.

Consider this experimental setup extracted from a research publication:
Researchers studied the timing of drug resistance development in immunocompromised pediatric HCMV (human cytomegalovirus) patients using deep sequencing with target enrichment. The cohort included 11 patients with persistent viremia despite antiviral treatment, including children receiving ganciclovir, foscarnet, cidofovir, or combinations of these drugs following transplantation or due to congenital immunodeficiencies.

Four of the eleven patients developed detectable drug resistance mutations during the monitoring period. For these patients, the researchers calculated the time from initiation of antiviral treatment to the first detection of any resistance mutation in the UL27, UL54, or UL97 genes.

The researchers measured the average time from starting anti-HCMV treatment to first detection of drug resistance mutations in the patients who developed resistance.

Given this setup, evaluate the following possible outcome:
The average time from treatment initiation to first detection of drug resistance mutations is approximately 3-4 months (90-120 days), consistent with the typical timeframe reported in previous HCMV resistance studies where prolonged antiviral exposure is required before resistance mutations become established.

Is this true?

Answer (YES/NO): YES